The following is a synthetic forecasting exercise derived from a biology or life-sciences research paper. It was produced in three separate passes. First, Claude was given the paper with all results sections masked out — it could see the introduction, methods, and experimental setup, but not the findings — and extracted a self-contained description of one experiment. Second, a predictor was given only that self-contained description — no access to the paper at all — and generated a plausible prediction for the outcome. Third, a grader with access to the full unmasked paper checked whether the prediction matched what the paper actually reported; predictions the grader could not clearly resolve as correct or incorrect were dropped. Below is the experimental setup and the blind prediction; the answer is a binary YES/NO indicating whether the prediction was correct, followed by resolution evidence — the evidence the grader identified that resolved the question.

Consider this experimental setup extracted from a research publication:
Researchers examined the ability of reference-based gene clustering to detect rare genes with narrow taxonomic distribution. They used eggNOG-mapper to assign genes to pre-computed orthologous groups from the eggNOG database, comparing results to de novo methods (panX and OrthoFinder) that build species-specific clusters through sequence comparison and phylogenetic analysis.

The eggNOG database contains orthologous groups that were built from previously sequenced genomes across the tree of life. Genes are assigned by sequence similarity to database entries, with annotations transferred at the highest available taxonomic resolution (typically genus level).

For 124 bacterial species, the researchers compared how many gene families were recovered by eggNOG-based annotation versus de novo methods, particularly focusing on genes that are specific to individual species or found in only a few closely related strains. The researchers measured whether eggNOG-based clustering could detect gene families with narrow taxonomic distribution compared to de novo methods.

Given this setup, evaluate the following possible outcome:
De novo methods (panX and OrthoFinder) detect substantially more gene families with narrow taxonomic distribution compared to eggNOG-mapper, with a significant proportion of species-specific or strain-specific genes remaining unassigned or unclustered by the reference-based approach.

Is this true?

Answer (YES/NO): YES